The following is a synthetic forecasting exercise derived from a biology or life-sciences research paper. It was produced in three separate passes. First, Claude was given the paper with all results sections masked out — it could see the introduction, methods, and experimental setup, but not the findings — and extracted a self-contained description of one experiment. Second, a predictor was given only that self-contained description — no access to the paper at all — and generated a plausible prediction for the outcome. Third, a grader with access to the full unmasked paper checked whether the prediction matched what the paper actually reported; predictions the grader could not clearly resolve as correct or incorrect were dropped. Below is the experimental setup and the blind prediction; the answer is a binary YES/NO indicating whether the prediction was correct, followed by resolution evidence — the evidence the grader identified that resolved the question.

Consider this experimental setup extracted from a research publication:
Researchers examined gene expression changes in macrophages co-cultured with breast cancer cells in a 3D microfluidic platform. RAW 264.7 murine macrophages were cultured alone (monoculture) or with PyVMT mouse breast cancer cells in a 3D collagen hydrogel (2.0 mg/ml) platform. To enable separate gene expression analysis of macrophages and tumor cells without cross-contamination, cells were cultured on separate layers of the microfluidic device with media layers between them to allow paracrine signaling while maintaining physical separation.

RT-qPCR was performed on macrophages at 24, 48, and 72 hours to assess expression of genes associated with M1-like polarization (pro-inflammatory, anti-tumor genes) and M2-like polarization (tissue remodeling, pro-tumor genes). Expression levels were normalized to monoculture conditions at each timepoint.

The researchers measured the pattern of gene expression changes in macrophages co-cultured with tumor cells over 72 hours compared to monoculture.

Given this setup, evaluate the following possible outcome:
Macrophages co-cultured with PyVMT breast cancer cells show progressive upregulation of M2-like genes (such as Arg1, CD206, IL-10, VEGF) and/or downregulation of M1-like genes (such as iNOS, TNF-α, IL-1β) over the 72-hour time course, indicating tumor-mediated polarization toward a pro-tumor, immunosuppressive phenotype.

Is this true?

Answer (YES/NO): NO